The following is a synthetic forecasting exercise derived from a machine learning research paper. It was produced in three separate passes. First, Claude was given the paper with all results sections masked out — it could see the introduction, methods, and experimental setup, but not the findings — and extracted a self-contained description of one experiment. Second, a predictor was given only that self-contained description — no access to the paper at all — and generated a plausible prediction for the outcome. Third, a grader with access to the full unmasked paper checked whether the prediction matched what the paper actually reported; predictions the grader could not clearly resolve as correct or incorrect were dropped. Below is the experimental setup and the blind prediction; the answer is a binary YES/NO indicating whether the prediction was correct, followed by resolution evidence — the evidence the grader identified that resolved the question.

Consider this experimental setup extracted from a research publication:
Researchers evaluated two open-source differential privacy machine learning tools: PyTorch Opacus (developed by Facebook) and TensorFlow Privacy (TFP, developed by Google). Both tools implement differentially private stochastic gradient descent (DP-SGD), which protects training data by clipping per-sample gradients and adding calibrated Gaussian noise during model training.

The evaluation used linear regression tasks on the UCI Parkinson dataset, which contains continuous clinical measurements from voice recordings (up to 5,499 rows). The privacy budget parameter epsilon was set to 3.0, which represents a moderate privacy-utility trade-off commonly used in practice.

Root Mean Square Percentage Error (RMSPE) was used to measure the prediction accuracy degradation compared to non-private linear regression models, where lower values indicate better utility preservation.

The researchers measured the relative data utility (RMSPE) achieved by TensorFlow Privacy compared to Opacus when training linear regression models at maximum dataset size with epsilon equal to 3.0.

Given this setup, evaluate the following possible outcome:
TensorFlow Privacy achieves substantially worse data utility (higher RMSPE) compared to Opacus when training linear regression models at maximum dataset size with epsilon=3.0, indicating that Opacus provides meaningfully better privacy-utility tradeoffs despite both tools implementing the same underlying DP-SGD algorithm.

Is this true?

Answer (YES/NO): NO